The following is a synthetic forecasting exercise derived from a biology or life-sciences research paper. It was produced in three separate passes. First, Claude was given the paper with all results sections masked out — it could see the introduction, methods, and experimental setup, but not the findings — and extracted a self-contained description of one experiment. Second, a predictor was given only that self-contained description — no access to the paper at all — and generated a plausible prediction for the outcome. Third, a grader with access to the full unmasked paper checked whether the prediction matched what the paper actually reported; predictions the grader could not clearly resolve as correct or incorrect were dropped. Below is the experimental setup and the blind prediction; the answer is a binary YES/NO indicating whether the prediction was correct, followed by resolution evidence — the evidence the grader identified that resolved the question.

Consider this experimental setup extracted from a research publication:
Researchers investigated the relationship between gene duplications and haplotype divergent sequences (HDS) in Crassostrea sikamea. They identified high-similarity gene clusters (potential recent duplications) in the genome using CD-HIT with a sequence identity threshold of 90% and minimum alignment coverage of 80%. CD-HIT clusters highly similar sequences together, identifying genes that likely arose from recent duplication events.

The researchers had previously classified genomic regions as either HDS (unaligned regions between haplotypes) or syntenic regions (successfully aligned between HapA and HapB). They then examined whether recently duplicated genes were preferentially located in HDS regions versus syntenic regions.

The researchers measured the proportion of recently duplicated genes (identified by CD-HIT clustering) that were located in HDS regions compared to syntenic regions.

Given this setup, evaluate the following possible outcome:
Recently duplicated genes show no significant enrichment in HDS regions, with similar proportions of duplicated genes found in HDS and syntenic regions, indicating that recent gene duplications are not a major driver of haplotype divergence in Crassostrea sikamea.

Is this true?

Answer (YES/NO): NO